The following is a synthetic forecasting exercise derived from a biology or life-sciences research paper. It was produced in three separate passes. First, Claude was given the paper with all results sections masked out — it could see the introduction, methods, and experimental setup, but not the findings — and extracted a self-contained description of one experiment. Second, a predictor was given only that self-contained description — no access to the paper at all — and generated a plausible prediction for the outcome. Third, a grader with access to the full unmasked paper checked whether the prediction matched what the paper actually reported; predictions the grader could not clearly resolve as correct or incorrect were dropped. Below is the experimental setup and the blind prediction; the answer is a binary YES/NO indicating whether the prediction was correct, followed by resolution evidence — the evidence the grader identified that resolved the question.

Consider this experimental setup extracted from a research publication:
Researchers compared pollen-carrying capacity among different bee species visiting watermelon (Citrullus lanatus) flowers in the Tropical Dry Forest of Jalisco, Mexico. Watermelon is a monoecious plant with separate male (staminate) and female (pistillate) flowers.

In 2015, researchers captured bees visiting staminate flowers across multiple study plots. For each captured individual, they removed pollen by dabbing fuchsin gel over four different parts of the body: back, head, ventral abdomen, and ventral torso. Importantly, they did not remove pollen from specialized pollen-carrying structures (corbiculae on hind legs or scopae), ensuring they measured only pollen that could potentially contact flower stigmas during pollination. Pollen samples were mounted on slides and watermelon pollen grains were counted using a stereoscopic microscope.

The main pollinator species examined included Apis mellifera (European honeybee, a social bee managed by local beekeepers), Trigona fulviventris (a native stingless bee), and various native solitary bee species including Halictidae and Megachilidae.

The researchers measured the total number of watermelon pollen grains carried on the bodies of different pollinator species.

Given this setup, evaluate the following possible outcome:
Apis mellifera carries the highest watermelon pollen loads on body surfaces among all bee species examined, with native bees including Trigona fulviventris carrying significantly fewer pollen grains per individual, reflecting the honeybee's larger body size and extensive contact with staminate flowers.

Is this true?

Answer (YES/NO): NO